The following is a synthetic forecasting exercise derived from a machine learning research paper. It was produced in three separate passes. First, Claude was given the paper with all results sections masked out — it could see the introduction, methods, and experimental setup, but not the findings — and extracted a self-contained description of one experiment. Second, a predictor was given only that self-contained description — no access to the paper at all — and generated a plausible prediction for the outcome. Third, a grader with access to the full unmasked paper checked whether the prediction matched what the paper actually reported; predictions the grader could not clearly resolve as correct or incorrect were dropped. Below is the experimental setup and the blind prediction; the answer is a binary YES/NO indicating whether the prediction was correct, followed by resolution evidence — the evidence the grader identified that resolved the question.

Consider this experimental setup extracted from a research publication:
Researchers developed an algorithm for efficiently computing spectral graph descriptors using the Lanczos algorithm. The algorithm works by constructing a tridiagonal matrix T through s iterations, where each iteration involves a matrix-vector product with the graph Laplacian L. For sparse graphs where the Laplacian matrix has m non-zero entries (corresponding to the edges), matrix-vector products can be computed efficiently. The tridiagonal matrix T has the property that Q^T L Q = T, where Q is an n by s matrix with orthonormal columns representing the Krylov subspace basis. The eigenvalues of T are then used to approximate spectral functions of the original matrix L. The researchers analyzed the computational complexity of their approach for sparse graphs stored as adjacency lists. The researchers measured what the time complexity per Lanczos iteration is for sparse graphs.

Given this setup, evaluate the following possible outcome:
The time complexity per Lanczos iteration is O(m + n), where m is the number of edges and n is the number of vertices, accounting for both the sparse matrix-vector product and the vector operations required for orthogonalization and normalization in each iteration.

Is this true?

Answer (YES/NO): NO